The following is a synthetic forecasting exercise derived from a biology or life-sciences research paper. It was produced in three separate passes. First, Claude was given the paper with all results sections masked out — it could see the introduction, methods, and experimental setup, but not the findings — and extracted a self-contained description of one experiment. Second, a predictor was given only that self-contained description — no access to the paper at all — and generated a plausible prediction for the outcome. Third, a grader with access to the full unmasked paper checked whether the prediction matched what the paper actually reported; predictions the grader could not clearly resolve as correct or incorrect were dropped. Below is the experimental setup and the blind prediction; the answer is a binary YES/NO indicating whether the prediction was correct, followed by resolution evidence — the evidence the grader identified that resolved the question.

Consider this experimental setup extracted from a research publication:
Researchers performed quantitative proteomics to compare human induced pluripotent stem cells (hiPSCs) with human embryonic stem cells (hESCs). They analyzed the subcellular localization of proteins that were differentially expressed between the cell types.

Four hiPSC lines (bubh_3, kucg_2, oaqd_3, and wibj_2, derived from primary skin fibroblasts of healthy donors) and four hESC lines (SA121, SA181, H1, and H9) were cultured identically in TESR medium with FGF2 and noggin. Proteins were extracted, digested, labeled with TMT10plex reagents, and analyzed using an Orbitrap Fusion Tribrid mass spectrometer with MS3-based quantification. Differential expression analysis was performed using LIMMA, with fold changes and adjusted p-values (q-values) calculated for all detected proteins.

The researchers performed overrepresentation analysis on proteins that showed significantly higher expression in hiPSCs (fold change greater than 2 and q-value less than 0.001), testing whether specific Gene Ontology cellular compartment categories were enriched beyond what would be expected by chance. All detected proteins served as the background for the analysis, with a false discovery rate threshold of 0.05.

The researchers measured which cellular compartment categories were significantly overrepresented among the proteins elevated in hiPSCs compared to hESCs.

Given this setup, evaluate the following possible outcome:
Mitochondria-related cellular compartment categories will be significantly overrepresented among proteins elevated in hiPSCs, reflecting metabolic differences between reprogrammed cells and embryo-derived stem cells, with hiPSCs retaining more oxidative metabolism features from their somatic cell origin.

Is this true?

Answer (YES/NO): YES